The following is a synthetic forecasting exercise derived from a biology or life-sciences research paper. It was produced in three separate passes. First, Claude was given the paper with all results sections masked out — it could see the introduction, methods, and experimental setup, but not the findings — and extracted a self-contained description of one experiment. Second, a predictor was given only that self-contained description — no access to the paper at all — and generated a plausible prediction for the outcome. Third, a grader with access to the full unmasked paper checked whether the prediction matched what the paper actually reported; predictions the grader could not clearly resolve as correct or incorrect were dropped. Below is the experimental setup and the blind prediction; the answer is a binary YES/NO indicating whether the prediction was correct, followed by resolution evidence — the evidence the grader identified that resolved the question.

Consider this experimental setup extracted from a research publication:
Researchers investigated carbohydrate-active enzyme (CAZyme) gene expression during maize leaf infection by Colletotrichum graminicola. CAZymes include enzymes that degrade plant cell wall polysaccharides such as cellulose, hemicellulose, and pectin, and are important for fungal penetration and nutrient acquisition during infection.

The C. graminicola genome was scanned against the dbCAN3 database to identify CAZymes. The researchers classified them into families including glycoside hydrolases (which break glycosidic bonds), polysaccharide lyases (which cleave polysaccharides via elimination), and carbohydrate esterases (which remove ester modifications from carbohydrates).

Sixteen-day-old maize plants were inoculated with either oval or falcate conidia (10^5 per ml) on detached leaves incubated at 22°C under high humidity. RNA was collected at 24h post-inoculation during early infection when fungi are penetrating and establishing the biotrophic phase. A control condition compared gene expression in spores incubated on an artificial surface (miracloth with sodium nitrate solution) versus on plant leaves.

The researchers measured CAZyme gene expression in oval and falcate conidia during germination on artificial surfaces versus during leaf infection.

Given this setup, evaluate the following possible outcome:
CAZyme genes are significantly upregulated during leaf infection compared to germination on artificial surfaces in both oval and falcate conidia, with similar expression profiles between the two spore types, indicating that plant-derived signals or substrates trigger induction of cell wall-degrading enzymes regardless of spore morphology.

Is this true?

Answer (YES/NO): NO